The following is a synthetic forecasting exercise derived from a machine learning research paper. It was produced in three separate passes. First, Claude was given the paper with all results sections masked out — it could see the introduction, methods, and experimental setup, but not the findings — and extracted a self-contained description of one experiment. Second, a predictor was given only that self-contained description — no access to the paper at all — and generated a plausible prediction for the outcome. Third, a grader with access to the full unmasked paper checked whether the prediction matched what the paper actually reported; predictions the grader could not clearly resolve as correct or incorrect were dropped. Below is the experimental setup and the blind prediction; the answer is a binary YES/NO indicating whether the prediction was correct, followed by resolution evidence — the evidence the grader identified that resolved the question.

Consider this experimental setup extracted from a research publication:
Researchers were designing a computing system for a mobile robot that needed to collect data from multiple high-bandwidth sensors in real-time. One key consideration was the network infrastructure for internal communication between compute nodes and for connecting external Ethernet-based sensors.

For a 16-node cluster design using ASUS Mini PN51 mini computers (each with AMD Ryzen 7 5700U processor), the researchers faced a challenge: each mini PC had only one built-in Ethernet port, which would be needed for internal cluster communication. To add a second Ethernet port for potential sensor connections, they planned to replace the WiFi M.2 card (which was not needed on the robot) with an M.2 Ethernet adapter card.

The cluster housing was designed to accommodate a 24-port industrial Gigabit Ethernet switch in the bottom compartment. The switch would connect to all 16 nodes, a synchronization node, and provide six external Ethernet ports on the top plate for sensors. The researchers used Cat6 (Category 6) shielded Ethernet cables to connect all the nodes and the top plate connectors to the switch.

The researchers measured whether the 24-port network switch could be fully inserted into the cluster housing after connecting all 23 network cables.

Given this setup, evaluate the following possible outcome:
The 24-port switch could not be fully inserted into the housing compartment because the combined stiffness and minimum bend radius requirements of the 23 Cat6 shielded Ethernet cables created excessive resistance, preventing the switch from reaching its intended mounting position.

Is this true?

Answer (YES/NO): YES